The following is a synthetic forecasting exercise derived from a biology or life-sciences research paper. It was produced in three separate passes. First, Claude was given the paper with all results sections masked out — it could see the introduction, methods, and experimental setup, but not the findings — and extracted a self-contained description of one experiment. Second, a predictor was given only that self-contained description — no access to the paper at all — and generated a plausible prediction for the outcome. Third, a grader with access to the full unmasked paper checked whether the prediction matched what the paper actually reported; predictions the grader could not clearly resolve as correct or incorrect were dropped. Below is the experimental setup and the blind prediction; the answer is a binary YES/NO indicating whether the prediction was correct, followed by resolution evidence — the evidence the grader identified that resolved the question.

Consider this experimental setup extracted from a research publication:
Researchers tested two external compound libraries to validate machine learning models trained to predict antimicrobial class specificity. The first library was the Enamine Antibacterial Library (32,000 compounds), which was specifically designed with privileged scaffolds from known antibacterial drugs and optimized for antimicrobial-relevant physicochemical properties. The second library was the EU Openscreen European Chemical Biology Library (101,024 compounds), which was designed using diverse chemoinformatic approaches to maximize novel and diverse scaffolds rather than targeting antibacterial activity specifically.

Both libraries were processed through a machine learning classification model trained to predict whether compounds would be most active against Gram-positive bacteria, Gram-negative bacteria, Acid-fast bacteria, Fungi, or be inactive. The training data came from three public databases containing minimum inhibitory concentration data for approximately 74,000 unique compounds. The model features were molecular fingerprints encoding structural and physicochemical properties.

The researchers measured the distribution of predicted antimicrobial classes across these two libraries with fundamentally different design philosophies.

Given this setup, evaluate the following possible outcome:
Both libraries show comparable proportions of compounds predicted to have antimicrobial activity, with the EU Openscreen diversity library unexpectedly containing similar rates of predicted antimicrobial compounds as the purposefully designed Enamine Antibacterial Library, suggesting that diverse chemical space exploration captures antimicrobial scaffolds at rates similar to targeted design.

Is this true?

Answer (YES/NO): YES